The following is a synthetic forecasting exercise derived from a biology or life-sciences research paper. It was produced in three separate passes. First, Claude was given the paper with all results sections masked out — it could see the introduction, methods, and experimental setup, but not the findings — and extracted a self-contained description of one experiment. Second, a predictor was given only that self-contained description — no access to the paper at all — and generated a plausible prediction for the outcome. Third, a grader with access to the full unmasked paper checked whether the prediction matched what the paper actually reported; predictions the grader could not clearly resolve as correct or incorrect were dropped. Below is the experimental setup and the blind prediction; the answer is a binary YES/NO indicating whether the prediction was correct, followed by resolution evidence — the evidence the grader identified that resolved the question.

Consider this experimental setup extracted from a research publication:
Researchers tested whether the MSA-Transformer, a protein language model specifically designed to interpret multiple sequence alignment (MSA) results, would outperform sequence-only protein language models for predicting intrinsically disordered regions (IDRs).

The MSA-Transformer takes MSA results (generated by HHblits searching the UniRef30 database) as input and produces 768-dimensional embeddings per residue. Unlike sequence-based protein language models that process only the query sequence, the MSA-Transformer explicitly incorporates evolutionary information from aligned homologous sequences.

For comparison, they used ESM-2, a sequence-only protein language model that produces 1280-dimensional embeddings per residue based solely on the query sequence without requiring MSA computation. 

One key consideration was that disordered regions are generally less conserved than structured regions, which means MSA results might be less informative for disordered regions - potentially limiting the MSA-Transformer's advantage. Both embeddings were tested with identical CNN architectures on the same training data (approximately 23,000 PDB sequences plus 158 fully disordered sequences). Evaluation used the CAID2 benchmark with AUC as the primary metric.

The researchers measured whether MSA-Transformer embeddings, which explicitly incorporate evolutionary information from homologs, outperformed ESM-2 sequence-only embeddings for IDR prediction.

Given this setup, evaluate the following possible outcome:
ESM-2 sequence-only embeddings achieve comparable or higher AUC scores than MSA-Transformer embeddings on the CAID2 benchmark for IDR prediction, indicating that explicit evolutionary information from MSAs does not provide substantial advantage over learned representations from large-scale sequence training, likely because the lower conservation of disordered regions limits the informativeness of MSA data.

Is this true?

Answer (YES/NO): NO